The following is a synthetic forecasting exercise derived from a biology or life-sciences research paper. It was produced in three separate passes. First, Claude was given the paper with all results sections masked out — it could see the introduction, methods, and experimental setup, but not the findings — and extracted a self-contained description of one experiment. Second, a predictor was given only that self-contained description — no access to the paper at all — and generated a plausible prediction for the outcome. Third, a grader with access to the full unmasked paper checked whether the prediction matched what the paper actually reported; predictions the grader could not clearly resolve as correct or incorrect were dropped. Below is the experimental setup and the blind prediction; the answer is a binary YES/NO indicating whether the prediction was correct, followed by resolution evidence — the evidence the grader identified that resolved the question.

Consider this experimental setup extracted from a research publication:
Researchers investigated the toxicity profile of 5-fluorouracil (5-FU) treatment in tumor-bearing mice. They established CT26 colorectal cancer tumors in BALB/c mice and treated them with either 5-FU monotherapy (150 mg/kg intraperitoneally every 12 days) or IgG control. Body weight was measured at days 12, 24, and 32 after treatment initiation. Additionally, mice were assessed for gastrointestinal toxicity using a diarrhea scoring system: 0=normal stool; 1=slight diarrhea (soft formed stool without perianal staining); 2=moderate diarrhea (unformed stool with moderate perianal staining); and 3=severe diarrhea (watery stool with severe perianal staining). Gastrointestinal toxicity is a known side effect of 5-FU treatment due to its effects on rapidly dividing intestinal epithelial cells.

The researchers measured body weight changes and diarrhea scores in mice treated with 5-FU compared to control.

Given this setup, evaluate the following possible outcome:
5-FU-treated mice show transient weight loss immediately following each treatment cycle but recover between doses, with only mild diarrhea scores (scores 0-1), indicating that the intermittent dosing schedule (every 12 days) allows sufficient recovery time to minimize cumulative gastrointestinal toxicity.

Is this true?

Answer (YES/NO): NO